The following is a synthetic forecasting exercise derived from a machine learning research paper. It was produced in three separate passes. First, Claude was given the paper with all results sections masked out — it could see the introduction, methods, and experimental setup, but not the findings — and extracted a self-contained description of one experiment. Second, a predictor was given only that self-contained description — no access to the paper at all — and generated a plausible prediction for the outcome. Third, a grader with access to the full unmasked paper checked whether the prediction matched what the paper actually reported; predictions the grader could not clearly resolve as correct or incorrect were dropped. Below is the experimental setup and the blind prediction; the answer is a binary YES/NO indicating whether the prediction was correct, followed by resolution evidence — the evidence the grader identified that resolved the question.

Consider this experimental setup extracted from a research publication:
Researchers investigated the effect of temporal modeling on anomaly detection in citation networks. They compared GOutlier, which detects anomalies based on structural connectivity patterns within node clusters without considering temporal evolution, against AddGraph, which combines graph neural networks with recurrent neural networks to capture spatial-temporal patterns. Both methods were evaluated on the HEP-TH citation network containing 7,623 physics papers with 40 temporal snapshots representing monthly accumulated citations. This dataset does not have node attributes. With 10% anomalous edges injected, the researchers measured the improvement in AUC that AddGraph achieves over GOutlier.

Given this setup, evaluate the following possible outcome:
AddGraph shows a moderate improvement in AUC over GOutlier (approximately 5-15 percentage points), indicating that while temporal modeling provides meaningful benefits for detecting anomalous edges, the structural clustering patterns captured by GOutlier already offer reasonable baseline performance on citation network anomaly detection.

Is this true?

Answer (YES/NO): YES